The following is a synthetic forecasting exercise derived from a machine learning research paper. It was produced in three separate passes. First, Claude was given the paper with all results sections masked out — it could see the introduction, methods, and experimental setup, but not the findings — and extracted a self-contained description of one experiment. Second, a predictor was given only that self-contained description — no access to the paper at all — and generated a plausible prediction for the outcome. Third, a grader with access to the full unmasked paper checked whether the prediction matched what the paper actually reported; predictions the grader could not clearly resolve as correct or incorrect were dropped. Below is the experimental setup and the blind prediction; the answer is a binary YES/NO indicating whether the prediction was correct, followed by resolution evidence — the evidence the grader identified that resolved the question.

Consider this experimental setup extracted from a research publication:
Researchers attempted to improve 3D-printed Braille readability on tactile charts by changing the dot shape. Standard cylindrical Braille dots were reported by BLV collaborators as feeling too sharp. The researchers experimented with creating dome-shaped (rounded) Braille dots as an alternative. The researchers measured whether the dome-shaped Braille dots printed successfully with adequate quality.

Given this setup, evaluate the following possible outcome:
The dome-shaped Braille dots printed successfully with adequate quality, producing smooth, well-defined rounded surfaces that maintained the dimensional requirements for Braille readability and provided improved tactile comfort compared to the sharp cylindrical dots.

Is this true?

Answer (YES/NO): NO